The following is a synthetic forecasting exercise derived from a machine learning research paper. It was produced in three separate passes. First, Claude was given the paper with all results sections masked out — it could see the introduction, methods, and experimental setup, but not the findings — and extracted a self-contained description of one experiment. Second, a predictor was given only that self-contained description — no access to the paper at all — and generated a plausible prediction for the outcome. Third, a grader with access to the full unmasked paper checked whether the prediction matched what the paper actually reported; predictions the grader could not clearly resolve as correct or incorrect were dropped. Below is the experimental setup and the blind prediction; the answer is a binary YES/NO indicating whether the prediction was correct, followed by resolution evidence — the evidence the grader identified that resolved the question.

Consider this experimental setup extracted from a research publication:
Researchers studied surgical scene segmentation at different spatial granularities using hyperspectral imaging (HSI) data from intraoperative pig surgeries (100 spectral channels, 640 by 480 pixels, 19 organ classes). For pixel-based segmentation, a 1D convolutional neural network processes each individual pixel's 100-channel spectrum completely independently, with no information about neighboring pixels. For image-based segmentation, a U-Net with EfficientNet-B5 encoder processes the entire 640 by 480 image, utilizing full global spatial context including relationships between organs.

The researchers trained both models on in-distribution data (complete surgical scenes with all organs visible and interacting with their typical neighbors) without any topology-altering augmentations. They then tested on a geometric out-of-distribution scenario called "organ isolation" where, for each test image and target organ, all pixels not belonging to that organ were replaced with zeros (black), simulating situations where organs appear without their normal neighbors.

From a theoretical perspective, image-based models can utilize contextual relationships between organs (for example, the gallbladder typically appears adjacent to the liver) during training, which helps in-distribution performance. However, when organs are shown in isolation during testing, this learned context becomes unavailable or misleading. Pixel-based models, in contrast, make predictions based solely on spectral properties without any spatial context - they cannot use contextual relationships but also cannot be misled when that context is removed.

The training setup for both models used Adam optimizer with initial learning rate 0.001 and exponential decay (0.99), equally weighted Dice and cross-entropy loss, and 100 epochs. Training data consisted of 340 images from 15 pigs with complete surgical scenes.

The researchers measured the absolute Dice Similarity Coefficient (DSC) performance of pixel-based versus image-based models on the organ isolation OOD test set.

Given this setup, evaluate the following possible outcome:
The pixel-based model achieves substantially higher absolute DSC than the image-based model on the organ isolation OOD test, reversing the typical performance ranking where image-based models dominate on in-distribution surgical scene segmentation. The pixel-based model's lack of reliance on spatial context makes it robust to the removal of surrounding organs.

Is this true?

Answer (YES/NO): NO